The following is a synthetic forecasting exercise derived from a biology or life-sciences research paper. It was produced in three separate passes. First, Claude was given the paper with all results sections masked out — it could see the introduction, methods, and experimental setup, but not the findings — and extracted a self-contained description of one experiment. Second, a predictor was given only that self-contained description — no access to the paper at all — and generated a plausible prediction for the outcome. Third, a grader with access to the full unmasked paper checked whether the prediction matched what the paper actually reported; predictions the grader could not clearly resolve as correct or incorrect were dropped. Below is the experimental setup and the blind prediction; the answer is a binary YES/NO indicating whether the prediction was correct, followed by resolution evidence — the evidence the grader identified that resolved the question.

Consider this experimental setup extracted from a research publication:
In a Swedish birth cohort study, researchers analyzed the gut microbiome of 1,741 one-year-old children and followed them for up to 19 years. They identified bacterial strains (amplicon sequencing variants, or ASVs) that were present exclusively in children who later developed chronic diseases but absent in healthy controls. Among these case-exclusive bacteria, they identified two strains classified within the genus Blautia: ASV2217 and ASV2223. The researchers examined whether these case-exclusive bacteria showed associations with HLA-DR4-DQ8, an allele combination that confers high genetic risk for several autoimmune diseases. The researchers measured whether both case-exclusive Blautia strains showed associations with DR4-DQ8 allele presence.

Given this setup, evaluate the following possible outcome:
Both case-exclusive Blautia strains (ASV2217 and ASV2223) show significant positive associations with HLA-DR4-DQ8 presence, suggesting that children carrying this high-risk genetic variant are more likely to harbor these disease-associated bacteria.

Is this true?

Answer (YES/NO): NO